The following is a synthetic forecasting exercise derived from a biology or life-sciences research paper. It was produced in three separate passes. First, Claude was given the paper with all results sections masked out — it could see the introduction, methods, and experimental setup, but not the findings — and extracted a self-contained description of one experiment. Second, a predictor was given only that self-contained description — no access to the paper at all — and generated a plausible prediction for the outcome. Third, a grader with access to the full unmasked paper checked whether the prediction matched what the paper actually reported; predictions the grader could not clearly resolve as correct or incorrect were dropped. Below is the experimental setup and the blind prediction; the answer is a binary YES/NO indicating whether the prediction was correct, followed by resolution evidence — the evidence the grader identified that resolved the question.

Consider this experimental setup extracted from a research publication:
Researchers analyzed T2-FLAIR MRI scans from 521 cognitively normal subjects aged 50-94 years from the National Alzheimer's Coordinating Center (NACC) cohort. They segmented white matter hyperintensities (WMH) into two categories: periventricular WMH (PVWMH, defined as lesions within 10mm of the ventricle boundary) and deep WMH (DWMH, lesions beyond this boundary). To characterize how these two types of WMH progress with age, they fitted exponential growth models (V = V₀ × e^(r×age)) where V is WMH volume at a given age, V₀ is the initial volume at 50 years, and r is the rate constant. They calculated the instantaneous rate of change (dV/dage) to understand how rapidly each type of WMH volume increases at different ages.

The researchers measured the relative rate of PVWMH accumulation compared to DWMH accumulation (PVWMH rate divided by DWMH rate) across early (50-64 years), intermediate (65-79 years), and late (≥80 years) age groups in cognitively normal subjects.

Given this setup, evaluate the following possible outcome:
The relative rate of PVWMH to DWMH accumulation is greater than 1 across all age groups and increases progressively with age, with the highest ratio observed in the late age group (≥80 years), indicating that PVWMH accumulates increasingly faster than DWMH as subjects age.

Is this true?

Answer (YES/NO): YES